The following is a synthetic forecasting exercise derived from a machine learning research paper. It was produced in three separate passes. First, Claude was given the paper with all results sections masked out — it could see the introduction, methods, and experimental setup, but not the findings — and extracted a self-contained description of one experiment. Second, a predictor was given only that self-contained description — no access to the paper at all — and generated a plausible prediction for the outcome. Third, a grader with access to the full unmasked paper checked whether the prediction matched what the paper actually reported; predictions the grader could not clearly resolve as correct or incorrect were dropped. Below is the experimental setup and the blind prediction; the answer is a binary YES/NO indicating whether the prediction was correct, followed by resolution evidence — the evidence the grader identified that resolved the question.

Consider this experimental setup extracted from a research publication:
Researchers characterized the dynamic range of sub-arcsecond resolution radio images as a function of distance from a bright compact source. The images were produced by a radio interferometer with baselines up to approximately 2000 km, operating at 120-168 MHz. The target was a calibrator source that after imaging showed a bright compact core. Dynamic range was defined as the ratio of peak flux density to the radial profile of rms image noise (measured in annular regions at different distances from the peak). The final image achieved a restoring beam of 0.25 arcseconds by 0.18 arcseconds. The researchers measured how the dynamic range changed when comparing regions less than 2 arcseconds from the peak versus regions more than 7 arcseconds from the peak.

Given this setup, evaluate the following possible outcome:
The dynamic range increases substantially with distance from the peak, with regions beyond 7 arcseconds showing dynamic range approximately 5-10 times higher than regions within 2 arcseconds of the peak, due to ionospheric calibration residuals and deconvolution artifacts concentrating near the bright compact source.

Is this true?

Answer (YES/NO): YES